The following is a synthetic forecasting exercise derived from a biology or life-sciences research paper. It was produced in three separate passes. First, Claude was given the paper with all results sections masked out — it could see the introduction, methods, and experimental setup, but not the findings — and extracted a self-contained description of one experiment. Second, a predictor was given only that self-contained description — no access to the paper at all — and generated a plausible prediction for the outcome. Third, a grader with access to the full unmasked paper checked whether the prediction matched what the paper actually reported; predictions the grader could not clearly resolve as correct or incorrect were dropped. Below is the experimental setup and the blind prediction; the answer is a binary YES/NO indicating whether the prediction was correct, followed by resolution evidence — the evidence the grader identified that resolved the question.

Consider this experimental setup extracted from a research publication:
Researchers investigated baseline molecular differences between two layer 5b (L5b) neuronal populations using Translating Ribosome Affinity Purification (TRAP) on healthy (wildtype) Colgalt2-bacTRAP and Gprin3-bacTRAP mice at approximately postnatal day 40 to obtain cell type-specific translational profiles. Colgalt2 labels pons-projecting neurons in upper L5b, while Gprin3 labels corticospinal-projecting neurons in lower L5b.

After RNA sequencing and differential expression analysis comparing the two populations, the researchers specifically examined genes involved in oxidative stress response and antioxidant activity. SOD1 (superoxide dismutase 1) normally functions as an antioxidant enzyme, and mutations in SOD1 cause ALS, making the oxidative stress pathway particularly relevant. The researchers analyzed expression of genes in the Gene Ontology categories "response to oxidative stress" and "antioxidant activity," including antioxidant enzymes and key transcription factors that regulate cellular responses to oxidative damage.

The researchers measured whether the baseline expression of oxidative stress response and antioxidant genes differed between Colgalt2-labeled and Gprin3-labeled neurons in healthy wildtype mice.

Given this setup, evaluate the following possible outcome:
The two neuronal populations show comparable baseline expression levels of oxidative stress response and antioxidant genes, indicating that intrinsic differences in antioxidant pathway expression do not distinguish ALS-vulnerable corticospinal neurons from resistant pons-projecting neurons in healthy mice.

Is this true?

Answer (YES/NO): NO